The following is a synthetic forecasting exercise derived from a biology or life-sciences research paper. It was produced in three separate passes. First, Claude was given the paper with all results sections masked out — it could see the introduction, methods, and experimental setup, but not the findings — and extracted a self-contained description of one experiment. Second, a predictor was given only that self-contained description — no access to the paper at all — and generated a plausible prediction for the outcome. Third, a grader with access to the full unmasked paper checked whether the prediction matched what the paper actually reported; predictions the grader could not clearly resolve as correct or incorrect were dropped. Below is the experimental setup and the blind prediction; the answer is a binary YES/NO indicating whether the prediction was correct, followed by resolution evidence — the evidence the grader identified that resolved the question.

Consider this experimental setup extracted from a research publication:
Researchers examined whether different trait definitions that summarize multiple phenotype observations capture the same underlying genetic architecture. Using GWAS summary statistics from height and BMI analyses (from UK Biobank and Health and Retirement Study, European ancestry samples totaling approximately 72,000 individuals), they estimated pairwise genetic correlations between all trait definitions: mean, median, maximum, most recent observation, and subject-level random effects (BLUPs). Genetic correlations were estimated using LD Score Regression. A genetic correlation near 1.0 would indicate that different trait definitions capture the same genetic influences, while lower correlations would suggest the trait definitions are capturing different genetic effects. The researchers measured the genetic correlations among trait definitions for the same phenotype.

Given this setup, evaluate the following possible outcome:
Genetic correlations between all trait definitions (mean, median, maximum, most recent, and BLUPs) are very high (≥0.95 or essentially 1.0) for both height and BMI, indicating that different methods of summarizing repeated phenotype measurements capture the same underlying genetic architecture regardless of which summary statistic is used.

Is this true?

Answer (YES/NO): YES